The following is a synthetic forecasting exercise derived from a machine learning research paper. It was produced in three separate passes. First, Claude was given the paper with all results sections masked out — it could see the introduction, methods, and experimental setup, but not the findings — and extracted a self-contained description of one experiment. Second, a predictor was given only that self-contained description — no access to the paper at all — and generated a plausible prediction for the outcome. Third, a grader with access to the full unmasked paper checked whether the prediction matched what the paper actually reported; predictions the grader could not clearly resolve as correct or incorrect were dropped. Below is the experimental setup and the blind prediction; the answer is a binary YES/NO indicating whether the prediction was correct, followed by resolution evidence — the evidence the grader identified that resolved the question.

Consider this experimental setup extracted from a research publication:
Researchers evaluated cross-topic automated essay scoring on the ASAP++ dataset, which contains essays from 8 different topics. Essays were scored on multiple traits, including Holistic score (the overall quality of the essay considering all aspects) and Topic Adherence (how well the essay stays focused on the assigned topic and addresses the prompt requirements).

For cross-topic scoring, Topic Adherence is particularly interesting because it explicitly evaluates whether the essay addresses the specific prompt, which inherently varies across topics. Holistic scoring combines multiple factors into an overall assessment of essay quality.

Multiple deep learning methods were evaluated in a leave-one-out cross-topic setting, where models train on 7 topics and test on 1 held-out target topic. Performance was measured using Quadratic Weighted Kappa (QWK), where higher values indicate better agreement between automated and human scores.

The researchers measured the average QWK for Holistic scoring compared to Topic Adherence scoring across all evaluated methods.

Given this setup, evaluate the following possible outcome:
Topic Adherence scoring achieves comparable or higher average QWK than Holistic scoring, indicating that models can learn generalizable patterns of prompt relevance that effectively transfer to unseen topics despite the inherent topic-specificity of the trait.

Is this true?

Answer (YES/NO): NO